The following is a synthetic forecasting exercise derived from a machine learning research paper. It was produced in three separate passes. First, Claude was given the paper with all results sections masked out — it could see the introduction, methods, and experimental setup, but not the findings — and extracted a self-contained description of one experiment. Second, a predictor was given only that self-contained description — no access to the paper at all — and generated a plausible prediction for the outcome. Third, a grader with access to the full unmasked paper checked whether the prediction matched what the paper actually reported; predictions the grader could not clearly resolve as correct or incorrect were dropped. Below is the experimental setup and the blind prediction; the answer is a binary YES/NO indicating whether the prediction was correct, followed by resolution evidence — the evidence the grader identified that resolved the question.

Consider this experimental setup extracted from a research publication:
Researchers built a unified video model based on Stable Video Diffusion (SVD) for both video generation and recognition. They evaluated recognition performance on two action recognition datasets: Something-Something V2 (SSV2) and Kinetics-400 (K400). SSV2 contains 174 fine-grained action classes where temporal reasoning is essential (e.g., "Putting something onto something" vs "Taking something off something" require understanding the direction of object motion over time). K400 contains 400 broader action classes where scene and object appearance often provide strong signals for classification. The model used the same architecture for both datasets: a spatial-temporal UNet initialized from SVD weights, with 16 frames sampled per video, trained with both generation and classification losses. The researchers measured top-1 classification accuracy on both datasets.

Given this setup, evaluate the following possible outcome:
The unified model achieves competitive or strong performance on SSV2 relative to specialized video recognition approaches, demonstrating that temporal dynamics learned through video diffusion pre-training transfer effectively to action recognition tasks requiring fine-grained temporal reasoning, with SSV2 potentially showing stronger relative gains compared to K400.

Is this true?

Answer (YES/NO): YES